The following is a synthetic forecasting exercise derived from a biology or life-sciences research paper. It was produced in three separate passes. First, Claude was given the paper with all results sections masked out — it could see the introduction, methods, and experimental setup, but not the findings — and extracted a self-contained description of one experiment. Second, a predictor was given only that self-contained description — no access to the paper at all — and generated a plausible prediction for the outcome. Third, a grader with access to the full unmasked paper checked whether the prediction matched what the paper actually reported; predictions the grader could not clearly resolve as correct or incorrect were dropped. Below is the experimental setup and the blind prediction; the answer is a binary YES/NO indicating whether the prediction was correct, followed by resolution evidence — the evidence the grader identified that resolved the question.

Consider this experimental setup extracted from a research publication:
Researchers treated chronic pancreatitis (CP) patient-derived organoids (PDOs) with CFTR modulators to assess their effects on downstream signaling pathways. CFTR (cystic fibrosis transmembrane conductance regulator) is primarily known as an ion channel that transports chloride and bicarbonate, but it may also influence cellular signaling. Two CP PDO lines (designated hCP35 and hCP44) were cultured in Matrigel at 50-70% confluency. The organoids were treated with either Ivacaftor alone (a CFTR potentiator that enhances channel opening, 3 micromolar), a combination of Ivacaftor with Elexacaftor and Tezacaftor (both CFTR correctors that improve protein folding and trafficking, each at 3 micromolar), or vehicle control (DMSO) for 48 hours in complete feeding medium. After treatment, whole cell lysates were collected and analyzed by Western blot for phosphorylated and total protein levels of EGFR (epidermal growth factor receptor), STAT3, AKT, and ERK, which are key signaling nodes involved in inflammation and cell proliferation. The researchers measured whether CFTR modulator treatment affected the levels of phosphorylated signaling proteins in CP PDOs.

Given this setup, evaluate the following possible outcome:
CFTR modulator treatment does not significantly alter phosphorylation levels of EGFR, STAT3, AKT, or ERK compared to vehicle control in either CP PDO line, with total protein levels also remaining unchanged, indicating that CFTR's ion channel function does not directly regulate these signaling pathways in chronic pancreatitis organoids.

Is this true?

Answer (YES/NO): NO